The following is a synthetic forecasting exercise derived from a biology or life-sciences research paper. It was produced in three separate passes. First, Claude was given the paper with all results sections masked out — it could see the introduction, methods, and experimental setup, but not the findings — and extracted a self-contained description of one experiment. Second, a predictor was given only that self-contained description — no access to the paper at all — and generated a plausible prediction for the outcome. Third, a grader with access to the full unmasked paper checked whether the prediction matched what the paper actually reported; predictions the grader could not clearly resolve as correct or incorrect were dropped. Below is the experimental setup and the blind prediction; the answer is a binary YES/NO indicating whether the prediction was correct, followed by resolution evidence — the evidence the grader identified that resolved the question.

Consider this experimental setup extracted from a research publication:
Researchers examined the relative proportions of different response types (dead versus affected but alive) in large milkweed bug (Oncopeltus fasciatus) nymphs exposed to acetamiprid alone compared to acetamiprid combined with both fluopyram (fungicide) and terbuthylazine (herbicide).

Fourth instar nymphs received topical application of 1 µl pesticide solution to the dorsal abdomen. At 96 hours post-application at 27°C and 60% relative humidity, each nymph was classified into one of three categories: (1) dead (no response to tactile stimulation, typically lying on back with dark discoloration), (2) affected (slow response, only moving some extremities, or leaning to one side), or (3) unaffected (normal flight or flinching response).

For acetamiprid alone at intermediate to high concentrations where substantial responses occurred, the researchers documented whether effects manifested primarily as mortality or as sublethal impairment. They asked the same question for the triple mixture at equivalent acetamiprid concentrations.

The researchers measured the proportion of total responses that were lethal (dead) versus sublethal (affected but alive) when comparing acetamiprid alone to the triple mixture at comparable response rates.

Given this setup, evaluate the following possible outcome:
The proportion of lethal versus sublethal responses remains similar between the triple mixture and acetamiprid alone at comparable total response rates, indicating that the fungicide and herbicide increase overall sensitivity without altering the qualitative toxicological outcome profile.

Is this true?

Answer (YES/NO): NO